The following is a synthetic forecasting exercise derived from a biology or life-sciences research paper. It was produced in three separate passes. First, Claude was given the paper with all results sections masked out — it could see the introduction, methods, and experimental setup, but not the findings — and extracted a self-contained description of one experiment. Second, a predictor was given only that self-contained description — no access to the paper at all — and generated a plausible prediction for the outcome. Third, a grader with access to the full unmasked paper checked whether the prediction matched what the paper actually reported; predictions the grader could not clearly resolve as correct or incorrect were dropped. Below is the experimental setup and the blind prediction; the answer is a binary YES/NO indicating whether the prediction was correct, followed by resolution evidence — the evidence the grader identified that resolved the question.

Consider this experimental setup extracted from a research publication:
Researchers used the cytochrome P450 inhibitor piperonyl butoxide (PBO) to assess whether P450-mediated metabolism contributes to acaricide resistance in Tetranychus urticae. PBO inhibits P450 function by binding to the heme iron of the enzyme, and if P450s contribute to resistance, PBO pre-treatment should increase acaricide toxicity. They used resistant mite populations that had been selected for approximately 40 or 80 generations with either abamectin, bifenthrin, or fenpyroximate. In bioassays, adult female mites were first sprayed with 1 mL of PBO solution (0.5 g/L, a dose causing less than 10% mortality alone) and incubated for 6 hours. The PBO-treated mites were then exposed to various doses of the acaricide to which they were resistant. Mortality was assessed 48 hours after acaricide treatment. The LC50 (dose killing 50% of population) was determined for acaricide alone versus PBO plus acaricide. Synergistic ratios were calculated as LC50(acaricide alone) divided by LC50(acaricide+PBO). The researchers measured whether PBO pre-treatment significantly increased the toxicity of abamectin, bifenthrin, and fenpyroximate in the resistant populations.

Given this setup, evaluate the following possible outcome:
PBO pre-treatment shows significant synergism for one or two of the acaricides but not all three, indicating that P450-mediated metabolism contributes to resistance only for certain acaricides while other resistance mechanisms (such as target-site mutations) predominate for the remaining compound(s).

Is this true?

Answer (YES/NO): NO